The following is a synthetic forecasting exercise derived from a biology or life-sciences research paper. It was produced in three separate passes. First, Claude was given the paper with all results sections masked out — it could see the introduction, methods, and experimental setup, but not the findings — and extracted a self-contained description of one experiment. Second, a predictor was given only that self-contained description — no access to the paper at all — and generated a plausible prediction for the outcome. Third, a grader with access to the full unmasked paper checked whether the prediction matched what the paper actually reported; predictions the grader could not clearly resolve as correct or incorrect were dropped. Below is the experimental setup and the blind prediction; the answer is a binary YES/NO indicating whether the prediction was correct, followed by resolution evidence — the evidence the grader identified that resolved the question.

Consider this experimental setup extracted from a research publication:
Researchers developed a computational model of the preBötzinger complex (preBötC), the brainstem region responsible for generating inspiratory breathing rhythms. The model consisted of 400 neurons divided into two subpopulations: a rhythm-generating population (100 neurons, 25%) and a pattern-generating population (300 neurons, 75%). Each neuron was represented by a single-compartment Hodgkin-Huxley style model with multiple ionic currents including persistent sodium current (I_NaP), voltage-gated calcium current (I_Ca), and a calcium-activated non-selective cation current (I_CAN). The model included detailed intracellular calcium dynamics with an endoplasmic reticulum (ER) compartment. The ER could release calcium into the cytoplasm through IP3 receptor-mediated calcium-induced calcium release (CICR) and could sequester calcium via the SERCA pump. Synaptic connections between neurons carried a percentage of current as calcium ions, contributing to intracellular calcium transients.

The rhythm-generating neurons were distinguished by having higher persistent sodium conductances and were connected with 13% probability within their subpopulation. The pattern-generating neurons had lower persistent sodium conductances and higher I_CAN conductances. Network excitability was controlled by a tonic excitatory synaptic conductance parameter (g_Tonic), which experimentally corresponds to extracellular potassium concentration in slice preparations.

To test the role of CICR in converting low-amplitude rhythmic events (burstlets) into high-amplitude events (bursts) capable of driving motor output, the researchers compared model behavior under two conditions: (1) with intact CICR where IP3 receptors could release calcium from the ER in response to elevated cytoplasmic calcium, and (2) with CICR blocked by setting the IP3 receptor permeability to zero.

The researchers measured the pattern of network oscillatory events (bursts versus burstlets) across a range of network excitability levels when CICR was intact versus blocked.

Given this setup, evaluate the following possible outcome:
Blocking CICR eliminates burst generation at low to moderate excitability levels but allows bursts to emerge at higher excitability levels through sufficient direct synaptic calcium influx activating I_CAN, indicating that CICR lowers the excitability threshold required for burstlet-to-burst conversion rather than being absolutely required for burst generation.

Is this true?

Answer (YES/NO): NO